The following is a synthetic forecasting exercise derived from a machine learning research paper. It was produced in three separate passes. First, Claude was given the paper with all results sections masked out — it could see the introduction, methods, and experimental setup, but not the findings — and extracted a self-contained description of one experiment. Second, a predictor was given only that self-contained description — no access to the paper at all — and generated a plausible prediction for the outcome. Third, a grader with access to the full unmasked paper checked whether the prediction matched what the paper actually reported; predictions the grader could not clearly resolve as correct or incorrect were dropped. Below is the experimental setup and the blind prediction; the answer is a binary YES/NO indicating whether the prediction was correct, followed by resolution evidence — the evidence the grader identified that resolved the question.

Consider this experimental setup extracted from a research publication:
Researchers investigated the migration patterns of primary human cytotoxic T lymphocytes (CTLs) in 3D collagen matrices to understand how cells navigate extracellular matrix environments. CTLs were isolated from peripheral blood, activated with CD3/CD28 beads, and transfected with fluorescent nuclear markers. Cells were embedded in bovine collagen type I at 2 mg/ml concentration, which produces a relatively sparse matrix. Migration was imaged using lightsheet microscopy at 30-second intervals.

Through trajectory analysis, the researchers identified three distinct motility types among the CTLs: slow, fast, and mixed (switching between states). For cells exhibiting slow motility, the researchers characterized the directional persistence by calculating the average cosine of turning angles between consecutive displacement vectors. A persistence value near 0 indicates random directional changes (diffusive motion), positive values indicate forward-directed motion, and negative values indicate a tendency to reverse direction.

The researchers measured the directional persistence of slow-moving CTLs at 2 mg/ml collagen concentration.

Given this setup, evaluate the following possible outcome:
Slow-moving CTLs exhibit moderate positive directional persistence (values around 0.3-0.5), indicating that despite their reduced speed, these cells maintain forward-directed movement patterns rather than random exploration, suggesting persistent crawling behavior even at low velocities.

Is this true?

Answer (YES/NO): NO